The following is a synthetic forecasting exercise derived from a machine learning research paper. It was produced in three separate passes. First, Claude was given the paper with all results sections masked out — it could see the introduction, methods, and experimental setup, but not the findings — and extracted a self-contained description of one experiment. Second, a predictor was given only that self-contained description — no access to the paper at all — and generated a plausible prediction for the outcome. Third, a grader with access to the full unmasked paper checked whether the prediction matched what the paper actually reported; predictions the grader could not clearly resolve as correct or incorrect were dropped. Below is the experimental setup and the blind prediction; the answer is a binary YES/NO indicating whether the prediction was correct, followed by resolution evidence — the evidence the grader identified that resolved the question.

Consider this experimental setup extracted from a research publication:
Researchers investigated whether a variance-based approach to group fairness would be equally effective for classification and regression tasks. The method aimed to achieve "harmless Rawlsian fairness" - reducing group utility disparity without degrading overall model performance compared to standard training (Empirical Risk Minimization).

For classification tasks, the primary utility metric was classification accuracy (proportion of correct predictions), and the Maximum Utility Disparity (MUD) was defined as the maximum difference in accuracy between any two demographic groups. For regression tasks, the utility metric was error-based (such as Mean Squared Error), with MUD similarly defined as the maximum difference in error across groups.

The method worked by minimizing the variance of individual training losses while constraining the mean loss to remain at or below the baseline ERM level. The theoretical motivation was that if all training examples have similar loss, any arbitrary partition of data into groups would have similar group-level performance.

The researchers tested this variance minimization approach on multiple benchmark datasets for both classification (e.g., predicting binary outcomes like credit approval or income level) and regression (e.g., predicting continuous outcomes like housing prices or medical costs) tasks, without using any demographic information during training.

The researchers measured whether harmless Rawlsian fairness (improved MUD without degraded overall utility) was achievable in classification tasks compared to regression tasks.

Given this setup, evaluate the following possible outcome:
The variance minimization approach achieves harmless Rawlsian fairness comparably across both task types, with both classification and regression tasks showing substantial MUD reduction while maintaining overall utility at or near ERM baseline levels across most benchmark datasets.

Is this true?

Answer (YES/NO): NO